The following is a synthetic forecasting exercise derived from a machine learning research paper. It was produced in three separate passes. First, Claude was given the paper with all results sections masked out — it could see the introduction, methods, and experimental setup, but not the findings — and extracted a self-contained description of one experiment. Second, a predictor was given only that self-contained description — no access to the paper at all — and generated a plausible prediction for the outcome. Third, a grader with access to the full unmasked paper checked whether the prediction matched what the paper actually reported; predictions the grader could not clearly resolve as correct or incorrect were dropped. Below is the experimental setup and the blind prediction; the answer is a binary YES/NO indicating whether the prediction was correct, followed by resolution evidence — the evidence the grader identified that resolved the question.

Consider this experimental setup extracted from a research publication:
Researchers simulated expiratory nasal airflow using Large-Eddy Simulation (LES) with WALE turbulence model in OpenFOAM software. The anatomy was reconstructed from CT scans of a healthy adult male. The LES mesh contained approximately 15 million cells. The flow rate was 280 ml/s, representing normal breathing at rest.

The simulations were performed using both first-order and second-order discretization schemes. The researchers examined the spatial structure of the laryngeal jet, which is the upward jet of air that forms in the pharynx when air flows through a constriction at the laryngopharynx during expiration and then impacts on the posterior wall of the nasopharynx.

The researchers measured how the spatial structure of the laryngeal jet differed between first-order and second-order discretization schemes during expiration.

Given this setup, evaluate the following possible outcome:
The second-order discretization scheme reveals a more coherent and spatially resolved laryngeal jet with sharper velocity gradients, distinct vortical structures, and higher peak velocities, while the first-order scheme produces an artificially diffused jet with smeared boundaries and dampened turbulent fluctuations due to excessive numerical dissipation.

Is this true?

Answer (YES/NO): NO